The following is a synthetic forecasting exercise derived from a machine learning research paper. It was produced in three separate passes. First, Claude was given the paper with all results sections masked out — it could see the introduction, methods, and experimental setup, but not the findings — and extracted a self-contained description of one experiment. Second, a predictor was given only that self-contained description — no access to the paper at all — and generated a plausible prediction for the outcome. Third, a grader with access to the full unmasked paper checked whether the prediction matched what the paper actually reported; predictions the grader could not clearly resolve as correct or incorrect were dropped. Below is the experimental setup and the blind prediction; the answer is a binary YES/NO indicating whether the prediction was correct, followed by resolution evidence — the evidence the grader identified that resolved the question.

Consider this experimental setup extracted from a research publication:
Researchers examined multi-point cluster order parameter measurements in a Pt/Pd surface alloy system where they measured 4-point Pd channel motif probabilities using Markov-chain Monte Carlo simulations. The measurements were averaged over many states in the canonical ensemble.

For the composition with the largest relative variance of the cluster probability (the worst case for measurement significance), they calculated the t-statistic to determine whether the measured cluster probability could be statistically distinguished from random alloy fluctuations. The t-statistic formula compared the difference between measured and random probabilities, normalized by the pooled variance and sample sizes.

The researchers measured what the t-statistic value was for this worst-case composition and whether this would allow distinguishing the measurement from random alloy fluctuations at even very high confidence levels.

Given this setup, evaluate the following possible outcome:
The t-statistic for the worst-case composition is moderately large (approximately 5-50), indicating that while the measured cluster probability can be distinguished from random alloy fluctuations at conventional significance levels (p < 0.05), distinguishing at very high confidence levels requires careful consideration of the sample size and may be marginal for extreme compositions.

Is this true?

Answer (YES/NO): NO